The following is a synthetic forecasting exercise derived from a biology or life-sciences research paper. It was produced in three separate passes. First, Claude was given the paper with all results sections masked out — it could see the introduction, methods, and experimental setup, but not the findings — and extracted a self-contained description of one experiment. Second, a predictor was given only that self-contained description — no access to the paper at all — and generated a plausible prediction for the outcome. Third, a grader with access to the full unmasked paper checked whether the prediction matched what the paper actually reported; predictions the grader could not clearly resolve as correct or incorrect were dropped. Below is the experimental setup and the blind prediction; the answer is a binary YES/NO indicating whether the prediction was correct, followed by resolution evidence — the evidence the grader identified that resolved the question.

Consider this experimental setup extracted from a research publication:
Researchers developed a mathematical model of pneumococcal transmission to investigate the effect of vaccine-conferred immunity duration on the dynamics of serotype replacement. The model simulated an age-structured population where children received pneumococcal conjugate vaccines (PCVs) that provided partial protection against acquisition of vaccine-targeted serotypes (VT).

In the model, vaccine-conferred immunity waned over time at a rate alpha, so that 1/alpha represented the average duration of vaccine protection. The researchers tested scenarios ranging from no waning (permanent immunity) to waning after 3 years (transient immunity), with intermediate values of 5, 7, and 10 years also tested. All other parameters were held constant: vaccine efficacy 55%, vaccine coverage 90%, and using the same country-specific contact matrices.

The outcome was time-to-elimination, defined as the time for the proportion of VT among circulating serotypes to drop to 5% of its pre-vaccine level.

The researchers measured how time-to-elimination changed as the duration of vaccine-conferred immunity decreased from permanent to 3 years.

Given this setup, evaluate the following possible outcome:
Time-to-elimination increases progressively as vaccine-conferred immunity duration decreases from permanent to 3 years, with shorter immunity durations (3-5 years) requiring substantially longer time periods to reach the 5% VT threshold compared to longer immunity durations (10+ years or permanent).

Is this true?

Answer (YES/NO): YES